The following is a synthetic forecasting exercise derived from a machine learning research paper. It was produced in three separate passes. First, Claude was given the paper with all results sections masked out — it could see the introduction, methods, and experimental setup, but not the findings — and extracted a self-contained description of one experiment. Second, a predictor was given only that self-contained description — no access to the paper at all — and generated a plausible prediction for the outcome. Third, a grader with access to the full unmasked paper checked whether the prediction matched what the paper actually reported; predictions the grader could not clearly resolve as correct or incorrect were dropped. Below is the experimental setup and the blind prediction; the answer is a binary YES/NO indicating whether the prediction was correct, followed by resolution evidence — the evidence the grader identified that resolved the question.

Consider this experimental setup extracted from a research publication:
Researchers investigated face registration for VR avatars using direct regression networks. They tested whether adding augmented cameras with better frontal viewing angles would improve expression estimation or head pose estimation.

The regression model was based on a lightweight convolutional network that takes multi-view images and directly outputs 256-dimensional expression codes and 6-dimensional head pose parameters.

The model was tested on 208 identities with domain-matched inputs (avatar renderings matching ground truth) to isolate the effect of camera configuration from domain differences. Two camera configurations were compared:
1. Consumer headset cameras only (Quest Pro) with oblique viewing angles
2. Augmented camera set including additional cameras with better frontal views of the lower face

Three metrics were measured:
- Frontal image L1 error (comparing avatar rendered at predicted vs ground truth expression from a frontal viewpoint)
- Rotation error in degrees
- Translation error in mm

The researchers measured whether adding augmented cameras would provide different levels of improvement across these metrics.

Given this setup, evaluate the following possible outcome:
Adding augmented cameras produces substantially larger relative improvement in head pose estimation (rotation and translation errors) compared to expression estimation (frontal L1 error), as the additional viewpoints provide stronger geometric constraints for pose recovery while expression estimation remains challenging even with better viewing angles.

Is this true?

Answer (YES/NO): NO